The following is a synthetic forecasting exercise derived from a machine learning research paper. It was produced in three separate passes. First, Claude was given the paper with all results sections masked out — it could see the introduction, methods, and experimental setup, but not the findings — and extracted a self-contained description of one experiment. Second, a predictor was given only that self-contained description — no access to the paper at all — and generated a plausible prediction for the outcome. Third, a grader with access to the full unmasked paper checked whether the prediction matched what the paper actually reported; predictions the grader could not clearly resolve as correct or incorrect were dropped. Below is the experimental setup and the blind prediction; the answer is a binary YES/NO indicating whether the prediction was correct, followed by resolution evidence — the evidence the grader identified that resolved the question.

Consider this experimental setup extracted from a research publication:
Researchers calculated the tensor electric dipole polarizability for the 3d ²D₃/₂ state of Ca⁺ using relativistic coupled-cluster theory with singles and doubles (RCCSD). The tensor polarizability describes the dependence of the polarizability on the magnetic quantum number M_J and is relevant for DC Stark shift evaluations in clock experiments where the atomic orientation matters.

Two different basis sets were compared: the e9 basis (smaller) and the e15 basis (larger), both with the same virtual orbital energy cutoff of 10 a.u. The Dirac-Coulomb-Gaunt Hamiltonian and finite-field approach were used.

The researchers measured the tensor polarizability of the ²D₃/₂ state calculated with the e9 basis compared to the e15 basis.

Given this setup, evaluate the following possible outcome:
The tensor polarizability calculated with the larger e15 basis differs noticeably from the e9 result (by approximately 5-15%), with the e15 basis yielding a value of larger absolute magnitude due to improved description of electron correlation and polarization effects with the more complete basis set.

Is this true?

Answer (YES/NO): NO